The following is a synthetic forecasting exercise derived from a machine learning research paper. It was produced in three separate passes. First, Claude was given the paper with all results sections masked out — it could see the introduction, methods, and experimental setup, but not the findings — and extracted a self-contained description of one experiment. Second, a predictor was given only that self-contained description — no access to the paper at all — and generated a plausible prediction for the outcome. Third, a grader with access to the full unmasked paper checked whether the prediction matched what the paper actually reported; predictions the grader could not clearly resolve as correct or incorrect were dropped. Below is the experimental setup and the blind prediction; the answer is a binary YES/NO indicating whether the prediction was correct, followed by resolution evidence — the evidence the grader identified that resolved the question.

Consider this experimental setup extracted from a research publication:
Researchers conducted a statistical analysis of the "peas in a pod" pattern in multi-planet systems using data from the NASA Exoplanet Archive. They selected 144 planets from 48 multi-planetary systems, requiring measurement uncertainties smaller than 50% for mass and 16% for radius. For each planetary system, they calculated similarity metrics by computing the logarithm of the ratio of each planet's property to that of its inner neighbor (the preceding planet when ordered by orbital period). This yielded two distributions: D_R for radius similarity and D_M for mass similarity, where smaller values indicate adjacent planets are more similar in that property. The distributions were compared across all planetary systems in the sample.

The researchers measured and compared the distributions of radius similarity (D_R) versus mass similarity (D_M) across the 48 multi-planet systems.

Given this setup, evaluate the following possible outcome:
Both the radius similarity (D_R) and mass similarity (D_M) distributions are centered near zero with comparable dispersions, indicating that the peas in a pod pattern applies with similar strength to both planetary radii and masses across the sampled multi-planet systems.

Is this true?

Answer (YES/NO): NO